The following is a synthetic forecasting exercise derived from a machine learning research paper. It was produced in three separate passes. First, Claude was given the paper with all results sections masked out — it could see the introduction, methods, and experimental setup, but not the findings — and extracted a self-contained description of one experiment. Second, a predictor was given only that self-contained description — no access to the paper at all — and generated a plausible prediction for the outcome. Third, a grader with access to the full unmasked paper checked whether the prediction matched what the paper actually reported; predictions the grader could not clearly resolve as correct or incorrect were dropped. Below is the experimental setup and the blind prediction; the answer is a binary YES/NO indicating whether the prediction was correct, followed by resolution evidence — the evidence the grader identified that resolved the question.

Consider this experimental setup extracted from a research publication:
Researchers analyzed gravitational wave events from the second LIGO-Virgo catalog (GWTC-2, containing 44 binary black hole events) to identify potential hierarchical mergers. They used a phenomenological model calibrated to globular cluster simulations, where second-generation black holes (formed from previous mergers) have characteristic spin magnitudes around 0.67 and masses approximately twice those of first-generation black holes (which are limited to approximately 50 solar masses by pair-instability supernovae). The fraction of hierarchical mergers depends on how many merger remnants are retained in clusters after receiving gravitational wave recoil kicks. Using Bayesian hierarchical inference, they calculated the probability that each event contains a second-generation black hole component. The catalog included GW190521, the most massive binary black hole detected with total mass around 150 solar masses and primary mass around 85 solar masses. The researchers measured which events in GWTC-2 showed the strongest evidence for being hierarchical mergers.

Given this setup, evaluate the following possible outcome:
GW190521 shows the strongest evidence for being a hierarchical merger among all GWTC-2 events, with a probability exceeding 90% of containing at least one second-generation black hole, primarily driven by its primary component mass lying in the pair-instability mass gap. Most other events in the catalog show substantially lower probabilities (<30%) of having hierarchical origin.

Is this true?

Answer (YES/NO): NO